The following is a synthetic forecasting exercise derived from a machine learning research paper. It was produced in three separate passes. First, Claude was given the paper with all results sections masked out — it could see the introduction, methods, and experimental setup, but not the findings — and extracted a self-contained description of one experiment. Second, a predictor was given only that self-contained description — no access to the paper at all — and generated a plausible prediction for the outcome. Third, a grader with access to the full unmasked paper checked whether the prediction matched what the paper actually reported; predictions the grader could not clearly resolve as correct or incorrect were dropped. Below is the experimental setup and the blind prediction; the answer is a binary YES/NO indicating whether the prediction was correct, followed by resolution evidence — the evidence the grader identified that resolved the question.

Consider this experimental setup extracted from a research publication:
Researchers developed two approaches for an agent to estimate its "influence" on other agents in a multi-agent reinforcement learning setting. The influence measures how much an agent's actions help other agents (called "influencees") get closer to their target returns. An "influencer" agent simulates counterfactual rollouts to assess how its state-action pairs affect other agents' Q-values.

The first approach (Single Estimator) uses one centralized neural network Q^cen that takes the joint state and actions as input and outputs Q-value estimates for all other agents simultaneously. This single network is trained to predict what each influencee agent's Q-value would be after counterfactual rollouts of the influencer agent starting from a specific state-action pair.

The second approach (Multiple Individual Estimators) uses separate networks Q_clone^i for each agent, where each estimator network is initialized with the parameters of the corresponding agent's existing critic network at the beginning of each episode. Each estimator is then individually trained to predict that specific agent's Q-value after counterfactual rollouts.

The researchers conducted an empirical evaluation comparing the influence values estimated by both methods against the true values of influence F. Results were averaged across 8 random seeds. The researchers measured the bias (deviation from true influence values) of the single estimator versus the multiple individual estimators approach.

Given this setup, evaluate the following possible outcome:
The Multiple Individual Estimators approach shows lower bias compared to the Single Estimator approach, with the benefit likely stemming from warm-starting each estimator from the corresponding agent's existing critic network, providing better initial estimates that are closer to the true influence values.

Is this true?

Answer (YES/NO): YES